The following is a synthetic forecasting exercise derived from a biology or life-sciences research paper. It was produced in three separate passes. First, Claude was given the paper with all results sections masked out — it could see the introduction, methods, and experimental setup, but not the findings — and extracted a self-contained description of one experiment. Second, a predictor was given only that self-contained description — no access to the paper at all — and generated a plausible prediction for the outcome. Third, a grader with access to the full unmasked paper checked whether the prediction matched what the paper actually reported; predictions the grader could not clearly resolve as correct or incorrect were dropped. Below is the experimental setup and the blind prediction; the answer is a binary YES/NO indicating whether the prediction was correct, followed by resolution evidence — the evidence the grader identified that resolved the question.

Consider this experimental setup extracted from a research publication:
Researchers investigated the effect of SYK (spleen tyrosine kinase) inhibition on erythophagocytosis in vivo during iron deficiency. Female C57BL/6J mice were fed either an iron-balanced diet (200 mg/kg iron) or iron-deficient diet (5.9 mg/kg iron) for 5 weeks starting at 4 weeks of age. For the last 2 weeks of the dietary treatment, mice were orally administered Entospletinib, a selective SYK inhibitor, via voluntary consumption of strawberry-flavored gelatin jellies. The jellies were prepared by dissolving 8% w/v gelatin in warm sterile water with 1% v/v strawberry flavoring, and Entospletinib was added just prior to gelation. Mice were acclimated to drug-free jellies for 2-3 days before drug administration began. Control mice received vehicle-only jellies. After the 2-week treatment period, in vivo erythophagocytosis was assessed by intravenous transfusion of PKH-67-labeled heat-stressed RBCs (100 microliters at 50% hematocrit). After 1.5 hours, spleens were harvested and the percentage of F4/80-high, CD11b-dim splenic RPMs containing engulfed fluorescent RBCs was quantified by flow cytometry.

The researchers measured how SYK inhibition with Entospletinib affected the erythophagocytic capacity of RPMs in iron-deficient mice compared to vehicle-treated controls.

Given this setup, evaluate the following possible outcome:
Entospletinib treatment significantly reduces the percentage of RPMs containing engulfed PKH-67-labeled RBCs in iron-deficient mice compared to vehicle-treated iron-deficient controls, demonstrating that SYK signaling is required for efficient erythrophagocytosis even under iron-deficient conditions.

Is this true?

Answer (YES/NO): YES